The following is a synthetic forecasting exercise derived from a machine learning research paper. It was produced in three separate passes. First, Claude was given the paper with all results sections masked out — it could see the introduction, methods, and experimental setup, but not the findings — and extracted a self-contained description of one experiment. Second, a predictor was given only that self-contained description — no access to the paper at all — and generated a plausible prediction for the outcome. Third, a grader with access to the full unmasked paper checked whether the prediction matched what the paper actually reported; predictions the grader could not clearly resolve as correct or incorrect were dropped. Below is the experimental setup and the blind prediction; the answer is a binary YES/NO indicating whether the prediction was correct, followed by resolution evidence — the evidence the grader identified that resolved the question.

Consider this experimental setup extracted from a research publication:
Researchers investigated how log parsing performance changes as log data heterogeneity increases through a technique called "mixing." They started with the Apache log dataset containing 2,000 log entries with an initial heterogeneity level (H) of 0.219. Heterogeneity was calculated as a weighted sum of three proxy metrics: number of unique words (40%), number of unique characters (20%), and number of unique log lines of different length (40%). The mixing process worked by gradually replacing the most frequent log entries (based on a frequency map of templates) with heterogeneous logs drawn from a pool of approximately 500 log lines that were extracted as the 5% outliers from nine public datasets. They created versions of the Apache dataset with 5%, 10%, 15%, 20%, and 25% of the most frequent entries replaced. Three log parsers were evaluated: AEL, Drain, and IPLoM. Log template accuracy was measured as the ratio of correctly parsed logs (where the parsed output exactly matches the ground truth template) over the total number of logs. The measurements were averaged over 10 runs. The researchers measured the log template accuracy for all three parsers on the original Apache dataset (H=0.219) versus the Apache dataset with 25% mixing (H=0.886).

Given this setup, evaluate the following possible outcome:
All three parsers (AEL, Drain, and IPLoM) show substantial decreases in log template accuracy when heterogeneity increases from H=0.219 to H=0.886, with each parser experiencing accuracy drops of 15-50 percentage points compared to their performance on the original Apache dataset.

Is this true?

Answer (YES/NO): YES